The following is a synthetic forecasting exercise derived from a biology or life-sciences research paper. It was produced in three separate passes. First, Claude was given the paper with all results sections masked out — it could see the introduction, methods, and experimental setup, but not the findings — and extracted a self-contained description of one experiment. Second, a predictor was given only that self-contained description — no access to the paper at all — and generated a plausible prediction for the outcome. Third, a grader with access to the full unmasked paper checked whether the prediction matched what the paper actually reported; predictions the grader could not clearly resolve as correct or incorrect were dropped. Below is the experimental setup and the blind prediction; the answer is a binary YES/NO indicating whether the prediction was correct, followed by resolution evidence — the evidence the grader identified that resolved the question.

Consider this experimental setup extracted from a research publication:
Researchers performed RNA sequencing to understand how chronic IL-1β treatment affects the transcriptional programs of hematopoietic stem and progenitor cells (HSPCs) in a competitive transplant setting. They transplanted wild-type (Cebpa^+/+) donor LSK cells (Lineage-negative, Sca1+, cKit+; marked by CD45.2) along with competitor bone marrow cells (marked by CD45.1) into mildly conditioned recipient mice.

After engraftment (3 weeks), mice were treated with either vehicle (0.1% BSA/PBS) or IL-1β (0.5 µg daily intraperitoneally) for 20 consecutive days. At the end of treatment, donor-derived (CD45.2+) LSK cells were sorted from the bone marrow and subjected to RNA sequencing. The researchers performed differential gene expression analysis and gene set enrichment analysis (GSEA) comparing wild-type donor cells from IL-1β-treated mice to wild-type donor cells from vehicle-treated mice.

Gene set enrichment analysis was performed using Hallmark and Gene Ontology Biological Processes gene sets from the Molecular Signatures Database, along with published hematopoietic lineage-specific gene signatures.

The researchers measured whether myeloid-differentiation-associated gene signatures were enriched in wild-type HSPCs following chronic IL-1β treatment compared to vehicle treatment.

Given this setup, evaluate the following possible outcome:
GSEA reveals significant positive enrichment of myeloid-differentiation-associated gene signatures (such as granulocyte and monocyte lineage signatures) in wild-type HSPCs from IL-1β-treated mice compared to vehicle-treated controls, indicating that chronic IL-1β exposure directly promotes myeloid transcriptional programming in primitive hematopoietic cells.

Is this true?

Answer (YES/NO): YES